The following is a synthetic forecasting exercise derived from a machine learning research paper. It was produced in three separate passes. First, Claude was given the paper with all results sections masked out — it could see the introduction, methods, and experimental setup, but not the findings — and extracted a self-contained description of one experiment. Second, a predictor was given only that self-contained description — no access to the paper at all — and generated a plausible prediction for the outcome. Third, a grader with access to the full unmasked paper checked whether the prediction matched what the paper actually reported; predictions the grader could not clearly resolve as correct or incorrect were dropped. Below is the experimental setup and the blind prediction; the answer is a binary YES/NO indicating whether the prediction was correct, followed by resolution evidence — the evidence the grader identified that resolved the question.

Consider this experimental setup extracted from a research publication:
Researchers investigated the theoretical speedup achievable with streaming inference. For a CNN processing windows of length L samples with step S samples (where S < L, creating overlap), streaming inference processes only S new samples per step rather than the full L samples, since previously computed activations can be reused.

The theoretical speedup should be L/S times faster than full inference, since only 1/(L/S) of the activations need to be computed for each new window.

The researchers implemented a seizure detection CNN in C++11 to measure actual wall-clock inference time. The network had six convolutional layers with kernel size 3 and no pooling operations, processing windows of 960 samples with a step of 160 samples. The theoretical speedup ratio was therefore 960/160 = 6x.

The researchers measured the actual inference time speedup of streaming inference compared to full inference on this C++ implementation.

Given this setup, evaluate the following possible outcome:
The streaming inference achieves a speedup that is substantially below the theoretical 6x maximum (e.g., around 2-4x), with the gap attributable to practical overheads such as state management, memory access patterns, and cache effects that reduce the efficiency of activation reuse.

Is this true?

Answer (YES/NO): NO